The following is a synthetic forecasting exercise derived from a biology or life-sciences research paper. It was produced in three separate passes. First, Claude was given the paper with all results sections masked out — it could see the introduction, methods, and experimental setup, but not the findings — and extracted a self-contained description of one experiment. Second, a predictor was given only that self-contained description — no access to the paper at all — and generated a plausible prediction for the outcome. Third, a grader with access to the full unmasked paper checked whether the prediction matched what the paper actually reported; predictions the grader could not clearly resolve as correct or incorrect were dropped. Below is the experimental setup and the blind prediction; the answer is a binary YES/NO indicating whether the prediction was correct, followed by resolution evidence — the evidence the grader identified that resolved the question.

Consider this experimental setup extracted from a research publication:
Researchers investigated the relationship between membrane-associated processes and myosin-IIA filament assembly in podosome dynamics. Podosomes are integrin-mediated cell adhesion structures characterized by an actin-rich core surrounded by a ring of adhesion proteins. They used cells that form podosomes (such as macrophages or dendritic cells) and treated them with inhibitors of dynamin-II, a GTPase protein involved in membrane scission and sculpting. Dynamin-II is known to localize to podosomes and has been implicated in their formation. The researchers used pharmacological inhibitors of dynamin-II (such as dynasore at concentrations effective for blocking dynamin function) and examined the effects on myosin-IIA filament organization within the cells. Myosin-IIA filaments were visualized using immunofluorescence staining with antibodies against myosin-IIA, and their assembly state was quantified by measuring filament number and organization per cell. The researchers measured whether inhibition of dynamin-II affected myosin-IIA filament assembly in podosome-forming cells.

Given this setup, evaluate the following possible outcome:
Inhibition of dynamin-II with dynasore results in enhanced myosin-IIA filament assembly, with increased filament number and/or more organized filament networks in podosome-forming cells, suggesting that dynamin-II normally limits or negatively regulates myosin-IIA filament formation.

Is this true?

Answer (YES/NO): YES